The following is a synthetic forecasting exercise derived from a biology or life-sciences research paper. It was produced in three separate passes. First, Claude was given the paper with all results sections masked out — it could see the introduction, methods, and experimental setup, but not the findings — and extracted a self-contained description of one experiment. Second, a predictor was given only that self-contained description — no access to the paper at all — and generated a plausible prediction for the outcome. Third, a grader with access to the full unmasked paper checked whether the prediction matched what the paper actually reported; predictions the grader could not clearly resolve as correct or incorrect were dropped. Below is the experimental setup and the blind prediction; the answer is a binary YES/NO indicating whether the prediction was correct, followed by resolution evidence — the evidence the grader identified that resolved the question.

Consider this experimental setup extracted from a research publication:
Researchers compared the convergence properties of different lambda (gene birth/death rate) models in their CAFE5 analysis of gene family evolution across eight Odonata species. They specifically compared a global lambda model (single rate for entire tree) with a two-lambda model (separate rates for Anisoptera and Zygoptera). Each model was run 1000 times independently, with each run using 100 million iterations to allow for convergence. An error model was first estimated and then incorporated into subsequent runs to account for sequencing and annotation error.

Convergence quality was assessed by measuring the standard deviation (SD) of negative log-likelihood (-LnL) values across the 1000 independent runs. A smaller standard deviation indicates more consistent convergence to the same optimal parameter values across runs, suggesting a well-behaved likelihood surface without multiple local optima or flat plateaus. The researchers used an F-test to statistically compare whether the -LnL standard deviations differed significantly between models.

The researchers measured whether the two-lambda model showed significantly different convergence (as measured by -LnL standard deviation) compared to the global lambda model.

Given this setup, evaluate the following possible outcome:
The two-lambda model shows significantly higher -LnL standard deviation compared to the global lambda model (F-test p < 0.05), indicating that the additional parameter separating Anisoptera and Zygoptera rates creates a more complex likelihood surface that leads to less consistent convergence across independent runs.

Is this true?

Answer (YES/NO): NO